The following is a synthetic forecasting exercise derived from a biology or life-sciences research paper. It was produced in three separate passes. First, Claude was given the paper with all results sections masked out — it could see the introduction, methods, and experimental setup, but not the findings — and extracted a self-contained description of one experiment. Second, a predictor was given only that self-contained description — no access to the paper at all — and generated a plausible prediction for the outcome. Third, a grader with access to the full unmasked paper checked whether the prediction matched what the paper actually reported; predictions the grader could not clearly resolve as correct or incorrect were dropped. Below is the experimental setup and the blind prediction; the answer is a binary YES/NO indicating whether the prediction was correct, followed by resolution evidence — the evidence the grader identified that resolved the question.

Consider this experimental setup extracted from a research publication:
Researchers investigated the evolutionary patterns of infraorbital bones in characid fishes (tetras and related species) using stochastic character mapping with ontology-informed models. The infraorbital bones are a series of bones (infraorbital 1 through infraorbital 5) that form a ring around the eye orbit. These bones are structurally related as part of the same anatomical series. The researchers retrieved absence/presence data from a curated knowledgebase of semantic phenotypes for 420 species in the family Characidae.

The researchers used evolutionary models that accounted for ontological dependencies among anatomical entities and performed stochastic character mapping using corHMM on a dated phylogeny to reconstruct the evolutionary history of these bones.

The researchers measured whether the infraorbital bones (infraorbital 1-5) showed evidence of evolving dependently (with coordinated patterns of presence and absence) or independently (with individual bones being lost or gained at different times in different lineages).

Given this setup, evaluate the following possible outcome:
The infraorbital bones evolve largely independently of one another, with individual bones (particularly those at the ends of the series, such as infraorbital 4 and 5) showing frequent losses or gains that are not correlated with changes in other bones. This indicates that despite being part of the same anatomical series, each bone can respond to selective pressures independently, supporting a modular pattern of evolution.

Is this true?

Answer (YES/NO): NO